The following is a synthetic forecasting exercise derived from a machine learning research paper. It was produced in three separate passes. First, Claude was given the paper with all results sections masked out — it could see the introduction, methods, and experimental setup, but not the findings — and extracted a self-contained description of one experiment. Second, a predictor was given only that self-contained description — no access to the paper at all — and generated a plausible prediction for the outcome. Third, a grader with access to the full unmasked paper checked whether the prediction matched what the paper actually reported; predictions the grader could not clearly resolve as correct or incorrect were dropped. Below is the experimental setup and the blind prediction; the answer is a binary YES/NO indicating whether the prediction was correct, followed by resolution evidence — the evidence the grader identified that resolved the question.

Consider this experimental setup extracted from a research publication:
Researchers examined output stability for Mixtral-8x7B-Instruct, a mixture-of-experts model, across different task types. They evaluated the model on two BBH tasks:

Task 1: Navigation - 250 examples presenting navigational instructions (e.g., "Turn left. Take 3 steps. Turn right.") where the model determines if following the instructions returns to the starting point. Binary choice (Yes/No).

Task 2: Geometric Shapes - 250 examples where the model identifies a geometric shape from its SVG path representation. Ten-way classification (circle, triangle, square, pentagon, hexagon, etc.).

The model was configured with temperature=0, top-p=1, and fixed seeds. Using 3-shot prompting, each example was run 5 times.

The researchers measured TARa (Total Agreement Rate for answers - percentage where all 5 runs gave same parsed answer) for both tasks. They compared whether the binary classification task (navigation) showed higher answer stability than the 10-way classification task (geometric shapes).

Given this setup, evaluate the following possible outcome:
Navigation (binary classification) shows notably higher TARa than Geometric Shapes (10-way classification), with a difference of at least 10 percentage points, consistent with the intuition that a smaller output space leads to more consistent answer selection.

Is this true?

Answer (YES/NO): YES